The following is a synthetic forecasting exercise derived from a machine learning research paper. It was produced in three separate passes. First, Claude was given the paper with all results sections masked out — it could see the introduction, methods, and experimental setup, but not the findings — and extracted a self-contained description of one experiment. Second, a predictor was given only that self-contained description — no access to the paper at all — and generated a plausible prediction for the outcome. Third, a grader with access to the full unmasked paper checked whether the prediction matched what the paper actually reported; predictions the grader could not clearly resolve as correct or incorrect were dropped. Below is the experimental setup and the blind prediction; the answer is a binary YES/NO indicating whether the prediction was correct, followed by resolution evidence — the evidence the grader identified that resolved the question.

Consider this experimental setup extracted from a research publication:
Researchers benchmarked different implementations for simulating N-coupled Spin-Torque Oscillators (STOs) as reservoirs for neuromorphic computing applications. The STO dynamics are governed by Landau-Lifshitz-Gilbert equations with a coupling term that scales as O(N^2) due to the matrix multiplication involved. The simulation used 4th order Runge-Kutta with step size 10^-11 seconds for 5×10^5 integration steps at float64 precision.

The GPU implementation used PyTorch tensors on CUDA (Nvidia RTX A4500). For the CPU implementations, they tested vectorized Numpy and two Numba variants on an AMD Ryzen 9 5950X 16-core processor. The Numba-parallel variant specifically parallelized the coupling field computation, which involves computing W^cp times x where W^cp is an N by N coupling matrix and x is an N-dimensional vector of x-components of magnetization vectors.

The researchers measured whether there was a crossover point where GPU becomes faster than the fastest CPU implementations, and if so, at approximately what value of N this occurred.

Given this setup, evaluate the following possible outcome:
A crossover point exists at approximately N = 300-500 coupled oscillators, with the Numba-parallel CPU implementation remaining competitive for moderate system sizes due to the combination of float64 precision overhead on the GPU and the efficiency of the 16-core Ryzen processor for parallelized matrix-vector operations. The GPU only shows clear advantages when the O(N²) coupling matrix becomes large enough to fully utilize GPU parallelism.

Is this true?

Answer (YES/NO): NO